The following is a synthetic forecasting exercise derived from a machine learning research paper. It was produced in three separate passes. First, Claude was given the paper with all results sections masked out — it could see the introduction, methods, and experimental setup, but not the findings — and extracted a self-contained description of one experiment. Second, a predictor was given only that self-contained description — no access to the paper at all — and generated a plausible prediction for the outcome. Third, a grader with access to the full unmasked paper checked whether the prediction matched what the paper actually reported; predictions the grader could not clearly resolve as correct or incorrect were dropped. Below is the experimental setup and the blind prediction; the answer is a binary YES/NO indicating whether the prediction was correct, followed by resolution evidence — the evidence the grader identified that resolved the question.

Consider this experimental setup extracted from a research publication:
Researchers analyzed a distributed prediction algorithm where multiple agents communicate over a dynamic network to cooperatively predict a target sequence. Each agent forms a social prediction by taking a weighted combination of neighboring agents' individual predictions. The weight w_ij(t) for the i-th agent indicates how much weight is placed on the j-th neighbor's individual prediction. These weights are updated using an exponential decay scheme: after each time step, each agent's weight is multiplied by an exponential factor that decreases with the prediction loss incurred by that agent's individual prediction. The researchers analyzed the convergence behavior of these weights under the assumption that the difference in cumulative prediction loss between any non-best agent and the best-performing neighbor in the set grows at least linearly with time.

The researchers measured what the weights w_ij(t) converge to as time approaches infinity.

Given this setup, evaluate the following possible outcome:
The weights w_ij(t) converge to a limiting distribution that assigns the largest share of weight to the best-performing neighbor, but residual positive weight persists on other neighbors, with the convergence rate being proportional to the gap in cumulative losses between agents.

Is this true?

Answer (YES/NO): NO